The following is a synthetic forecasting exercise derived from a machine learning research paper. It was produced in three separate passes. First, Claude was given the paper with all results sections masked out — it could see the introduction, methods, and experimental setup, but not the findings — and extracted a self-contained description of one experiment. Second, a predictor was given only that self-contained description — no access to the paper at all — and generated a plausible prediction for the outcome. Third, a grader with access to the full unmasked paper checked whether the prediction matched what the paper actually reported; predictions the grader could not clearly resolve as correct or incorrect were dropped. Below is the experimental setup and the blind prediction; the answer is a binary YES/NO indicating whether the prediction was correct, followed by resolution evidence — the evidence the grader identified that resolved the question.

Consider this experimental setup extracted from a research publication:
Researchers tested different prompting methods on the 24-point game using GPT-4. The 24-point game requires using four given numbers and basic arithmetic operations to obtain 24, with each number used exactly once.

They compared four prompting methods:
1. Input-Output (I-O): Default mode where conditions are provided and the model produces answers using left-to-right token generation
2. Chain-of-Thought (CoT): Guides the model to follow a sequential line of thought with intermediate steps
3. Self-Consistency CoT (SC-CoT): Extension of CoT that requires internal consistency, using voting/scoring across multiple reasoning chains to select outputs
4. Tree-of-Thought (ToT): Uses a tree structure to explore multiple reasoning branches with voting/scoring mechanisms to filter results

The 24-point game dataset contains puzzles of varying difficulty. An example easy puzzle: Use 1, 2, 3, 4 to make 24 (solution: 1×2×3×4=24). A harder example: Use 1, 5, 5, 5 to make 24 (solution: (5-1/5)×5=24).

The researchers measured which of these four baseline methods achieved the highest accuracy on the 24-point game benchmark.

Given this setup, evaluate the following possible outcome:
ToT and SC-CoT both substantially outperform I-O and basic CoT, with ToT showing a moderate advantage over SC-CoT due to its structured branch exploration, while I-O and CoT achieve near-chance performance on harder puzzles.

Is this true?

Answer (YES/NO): NO